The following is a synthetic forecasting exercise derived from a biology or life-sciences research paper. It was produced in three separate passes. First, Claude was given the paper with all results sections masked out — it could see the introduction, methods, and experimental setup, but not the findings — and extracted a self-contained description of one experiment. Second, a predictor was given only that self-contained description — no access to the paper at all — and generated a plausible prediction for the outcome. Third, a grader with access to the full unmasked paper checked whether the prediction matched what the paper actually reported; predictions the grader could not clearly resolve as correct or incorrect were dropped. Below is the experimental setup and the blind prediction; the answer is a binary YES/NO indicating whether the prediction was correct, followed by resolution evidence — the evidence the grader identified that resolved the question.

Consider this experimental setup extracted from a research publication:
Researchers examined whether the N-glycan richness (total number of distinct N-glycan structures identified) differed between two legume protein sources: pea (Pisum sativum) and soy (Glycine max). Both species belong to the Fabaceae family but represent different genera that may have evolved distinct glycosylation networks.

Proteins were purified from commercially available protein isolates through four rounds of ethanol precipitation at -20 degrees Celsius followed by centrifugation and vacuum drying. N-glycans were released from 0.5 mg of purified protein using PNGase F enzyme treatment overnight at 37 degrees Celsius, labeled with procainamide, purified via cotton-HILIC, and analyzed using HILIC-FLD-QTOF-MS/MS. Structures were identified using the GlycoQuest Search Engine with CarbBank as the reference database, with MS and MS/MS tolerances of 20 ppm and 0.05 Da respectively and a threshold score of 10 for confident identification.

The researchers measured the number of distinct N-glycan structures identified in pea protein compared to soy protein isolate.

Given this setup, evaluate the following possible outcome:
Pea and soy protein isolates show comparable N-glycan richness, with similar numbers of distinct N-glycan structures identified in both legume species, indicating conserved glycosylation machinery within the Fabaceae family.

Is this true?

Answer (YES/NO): YES